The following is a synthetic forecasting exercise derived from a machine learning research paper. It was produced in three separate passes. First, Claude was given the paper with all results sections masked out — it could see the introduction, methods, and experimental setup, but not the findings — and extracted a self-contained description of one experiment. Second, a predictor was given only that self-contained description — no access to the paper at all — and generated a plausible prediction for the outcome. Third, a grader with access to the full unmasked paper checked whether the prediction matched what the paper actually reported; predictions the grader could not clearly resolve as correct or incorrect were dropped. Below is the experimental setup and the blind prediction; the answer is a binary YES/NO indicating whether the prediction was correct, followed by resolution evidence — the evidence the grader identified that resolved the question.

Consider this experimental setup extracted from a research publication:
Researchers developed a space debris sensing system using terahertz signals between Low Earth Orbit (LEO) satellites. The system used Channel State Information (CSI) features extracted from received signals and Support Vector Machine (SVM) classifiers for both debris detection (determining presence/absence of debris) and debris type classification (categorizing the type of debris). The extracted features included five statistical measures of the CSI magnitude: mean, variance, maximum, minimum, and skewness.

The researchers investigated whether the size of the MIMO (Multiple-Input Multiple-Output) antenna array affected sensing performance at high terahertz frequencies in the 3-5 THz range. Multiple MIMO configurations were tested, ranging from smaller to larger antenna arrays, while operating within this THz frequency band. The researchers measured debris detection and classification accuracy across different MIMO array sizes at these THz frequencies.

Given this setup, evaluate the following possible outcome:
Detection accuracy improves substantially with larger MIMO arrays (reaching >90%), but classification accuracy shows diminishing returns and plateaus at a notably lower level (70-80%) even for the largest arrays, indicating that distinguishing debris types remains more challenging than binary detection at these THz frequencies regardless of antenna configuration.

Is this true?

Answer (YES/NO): NO